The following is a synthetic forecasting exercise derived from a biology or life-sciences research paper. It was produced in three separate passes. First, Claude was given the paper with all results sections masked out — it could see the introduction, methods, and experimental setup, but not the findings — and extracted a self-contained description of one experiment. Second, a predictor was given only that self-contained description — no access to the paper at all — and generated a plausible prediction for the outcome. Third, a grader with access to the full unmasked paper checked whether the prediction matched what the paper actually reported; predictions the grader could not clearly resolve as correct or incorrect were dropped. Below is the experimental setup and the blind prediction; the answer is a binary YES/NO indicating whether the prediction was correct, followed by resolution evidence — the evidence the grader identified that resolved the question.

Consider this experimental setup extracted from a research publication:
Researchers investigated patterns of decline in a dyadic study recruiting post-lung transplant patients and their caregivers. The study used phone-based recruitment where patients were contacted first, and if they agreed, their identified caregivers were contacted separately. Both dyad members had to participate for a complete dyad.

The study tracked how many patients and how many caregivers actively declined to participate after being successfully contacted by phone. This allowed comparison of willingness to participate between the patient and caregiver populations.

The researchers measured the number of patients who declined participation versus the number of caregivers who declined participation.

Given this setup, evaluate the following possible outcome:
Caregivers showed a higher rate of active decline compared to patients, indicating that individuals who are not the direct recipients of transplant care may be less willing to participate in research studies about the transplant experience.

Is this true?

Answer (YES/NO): NO